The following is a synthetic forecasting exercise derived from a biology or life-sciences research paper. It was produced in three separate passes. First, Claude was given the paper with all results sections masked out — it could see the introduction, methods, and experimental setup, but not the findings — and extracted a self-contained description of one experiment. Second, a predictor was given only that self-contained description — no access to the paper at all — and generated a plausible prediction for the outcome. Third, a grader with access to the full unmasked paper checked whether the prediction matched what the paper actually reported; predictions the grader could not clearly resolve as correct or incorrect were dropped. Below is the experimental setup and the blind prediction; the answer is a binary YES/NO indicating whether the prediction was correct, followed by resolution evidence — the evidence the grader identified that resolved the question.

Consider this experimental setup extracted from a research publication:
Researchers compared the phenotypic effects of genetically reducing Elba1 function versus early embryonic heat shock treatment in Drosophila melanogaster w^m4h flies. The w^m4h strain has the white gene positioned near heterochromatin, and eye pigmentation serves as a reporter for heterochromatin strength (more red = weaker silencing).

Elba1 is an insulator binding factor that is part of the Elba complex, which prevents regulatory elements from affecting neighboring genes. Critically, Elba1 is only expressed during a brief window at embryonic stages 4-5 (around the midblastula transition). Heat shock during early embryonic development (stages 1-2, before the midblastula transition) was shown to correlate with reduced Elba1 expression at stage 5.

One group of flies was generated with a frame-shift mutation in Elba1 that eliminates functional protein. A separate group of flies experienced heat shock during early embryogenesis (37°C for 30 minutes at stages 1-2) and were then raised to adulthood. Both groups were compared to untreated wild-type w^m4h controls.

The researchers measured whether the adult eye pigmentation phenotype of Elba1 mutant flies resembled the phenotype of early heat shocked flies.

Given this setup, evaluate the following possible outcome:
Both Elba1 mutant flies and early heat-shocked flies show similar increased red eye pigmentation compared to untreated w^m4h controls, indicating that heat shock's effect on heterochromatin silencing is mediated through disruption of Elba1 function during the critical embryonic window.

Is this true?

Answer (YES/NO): YES